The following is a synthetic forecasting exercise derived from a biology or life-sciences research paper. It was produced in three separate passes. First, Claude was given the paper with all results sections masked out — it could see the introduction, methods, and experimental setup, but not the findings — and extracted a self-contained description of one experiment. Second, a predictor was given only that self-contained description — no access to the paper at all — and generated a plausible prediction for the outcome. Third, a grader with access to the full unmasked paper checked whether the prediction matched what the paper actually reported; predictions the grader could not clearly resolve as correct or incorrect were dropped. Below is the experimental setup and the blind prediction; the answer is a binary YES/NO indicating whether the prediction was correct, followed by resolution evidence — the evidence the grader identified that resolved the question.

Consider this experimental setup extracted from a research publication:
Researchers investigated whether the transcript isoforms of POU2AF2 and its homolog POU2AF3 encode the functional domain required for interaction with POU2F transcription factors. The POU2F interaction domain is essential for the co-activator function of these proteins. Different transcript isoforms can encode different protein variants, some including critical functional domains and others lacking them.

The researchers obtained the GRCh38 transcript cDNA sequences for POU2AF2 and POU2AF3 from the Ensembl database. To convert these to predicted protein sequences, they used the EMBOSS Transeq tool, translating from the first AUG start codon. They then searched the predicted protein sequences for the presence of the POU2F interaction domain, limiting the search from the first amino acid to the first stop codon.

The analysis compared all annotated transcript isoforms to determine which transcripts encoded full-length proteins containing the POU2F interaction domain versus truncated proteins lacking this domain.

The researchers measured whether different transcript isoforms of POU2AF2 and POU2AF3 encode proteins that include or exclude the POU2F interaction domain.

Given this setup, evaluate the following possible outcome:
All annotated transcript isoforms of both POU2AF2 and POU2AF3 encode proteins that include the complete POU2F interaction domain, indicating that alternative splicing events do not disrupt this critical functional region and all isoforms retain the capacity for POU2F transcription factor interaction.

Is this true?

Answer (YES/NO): NO